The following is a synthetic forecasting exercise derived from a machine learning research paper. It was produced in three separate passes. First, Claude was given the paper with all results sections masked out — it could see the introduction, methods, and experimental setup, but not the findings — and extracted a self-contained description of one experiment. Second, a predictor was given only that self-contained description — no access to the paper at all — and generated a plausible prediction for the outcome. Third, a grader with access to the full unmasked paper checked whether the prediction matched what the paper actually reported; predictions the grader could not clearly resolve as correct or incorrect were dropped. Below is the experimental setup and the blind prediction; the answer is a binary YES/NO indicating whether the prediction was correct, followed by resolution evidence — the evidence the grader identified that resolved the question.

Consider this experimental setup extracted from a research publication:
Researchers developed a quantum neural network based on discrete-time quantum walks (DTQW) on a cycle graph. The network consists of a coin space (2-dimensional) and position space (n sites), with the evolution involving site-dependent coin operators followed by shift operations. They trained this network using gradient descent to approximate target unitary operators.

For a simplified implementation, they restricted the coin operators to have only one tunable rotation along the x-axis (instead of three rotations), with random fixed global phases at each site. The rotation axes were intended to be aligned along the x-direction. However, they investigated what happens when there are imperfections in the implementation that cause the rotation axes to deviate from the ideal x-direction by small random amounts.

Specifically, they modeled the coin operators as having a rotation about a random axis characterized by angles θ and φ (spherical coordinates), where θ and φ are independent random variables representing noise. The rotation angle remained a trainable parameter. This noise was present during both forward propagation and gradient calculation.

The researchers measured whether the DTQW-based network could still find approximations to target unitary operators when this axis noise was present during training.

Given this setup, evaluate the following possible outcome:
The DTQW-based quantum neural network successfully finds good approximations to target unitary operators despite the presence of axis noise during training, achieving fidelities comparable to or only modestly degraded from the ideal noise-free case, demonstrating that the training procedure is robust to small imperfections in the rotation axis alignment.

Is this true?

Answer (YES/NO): YES